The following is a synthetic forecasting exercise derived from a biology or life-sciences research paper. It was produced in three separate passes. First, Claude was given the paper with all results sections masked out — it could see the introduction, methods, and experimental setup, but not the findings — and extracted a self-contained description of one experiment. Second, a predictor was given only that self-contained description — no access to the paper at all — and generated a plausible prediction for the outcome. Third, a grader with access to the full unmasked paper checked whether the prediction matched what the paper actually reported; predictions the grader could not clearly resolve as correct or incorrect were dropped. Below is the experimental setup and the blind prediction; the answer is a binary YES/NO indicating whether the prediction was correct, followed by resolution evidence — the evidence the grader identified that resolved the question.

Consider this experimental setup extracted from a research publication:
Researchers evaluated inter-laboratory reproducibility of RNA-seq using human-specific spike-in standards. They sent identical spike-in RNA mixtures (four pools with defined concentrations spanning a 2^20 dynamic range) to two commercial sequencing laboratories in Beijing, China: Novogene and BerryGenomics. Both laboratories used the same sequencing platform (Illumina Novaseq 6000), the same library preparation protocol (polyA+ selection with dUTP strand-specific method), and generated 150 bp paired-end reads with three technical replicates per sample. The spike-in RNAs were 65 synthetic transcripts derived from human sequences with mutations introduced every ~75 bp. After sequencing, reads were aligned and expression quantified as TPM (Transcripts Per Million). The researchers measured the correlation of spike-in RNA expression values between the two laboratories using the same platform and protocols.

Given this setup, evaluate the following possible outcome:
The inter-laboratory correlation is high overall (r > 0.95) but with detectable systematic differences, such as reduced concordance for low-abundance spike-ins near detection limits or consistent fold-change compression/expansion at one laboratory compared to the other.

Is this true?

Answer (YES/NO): NO